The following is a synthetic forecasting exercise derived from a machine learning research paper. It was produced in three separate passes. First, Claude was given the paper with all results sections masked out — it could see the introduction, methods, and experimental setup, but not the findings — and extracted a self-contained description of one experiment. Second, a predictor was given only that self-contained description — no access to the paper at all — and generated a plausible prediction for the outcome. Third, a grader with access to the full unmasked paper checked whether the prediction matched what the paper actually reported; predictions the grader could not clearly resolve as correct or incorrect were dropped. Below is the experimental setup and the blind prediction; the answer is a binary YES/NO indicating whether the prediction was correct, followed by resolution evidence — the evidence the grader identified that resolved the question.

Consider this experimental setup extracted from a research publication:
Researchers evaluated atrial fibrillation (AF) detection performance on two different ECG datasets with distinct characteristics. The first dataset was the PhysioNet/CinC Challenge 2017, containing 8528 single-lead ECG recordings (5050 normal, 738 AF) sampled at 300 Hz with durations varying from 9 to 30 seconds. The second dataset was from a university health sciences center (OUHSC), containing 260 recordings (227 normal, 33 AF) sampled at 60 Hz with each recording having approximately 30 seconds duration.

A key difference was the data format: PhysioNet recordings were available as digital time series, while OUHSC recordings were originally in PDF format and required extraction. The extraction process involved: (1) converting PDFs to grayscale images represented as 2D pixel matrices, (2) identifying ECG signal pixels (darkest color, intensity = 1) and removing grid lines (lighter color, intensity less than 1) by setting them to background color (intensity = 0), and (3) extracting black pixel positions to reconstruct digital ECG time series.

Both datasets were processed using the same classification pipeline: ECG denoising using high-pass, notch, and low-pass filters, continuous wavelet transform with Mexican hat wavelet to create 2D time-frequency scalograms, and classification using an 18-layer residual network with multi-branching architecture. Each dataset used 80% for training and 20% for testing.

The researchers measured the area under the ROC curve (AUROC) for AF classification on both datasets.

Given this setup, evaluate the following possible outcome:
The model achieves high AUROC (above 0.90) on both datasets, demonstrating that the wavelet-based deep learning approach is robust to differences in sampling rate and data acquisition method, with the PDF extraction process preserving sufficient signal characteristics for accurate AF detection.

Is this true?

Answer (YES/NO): YES